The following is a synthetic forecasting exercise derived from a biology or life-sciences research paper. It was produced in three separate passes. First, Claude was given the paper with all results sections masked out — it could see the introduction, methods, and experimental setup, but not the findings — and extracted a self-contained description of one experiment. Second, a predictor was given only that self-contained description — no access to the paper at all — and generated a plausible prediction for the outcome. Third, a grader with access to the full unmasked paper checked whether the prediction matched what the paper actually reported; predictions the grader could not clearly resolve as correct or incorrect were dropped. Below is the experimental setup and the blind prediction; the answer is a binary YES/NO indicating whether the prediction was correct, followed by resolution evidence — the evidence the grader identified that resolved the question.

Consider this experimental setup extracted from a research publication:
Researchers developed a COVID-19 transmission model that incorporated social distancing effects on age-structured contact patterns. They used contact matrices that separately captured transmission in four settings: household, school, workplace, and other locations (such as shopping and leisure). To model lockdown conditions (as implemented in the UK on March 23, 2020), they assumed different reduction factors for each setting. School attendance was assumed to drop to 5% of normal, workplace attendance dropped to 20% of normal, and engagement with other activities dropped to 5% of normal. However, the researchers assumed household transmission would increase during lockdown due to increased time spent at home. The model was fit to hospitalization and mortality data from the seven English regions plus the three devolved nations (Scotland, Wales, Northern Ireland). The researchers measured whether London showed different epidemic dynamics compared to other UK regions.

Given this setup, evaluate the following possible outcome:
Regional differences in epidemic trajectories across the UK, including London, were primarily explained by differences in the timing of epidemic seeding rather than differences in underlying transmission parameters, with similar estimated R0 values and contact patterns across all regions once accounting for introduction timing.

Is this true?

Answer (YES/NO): NO